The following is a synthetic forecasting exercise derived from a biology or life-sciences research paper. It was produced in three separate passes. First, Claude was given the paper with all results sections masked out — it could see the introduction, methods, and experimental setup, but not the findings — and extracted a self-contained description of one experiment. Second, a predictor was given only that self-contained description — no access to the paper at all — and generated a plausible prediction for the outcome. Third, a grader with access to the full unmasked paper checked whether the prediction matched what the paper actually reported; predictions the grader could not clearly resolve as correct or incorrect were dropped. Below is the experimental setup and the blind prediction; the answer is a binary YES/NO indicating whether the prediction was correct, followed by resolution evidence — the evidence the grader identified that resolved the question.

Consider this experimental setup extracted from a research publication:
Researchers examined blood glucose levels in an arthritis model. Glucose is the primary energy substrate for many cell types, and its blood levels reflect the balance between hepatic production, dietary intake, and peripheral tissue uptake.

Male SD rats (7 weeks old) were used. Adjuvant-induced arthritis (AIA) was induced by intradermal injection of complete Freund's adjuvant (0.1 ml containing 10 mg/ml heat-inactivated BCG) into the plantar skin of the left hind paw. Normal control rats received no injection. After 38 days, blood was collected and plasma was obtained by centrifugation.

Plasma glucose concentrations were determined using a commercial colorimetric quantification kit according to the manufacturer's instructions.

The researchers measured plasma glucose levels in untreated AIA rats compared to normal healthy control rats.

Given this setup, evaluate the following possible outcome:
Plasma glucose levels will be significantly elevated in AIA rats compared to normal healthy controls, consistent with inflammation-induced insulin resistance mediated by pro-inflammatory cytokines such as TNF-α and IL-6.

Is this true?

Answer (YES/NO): YES